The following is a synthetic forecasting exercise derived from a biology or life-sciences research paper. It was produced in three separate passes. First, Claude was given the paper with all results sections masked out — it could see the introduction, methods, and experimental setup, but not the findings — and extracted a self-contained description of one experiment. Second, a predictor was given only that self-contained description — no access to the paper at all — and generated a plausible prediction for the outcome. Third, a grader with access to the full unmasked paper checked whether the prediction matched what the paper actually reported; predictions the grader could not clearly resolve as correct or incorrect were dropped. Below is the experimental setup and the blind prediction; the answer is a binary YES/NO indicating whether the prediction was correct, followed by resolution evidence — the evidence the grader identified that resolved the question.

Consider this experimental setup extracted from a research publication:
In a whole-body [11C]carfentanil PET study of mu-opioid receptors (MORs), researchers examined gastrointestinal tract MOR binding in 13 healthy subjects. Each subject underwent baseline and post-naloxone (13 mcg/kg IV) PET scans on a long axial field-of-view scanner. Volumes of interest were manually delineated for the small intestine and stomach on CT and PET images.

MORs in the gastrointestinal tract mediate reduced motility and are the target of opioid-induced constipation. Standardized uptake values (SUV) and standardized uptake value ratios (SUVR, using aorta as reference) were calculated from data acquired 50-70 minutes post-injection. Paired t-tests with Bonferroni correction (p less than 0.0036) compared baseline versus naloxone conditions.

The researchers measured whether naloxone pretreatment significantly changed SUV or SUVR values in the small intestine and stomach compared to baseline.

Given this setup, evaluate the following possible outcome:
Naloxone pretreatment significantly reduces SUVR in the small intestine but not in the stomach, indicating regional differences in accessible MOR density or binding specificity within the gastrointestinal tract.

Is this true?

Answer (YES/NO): NO